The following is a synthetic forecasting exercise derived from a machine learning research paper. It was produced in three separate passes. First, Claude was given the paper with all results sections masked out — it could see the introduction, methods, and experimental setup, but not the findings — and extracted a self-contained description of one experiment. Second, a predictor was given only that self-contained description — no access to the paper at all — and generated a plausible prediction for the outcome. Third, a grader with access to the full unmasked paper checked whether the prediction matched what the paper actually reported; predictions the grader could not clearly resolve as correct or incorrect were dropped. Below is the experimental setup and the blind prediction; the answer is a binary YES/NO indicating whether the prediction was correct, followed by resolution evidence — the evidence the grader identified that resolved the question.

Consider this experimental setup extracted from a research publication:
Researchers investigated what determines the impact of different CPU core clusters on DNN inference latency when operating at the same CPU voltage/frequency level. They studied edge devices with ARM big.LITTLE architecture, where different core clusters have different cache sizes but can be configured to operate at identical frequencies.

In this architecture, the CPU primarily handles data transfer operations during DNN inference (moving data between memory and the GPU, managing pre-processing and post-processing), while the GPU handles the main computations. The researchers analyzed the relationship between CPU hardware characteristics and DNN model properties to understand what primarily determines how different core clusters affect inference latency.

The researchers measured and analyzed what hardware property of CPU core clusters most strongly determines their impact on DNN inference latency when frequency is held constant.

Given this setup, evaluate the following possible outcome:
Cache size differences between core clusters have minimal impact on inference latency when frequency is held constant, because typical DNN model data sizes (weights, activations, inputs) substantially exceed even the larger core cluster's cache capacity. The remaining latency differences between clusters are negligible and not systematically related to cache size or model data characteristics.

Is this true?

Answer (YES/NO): NO